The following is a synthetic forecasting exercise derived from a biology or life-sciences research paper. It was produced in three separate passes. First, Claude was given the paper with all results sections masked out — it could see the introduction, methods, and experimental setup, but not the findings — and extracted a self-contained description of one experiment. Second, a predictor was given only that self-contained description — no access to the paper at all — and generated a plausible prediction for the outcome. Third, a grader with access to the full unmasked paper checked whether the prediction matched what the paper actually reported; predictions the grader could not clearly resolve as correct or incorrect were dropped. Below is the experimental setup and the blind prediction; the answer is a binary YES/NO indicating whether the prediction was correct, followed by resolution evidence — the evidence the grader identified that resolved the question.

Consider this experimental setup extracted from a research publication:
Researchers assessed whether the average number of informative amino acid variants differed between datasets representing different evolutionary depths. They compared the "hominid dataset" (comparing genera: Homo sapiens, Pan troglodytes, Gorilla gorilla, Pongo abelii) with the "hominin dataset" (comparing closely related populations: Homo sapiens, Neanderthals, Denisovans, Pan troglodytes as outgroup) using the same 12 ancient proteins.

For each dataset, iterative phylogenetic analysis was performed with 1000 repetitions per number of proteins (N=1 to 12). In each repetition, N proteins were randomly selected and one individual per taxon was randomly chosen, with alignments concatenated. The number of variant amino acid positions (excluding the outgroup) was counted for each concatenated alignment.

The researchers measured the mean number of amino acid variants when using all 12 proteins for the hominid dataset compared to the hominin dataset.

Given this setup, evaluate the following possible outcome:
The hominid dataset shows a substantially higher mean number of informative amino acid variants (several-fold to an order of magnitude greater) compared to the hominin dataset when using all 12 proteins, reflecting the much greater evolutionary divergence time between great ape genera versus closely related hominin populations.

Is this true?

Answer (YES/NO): YES